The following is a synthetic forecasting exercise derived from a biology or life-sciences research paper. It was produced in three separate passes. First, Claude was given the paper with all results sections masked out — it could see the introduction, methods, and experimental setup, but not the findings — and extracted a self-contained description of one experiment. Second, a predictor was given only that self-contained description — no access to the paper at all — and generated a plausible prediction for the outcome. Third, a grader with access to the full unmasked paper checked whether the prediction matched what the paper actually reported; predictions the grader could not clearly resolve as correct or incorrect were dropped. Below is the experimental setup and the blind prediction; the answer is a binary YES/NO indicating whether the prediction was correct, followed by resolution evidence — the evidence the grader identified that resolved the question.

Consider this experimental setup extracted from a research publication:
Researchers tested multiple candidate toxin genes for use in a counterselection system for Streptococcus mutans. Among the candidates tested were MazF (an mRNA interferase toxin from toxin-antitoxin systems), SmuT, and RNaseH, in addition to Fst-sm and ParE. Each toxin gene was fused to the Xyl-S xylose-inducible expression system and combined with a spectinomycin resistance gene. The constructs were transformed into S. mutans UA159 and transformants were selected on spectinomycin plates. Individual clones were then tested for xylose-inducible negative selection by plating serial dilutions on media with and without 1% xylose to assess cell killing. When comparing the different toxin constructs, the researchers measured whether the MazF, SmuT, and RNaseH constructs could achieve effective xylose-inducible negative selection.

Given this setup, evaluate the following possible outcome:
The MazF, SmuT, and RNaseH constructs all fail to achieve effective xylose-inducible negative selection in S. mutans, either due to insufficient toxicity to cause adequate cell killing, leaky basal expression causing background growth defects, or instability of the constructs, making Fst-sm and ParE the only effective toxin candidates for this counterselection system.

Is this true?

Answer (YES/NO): YES